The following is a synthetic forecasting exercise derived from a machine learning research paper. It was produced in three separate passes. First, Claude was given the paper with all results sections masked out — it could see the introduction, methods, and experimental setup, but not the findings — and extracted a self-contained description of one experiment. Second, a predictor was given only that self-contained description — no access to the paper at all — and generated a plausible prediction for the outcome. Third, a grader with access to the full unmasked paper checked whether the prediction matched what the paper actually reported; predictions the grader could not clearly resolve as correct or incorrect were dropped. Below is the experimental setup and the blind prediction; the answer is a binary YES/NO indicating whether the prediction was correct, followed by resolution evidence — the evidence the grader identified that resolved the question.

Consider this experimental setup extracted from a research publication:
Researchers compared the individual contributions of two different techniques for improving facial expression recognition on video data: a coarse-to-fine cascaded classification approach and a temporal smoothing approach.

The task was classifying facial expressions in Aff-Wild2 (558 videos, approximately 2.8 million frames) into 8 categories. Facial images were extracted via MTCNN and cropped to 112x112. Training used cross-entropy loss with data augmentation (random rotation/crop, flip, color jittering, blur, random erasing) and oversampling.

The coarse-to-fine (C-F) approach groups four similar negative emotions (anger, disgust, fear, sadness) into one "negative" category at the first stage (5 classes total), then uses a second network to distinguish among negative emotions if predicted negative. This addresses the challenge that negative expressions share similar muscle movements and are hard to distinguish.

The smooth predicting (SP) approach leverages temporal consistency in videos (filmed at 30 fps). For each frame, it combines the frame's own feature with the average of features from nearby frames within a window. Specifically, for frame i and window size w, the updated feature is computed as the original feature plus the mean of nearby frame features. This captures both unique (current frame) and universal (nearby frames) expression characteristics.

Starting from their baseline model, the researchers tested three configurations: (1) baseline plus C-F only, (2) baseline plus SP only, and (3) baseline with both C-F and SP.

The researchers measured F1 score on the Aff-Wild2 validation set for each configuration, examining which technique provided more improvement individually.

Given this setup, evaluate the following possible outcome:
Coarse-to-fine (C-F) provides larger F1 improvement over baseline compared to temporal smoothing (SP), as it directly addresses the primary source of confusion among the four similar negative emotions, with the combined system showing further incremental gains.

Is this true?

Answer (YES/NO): NO